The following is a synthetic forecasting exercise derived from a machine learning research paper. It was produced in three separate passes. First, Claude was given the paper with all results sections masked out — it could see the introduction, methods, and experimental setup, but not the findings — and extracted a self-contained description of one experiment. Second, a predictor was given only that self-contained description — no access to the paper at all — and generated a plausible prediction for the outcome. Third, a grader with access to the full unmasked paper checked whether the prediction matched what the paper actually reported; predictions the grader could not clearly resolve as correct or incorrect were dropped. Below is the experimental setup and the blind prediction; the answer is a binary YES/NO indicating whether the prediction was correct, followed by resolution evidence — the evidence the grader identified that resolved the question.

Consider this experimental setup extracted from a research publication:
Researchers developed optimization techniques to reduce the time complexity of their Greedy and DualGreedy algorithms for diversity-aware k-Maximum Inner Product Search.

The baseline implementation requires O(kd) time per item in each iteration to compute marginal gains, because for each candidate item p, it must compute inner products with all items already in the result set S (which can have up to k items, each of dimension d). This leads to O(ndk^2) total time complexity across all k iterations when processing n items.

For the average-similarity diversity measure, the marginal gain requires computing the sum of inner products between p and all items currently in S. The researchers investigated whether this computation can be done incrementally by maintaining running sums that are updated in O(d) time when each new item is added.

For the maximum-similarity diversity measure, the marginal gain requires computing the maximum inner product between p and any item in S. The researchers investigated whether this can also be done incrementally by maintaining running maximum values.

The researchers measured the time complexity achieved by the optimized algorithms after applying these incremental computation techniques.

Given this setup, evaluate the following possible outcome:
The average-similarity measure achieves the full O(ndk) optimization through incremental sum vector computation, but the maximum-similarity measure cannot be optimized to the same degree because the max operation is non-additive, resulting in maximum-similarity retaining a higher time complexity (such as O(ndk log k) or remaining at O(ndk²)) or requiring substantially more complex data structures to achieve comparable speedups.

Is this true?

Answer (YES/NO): NO